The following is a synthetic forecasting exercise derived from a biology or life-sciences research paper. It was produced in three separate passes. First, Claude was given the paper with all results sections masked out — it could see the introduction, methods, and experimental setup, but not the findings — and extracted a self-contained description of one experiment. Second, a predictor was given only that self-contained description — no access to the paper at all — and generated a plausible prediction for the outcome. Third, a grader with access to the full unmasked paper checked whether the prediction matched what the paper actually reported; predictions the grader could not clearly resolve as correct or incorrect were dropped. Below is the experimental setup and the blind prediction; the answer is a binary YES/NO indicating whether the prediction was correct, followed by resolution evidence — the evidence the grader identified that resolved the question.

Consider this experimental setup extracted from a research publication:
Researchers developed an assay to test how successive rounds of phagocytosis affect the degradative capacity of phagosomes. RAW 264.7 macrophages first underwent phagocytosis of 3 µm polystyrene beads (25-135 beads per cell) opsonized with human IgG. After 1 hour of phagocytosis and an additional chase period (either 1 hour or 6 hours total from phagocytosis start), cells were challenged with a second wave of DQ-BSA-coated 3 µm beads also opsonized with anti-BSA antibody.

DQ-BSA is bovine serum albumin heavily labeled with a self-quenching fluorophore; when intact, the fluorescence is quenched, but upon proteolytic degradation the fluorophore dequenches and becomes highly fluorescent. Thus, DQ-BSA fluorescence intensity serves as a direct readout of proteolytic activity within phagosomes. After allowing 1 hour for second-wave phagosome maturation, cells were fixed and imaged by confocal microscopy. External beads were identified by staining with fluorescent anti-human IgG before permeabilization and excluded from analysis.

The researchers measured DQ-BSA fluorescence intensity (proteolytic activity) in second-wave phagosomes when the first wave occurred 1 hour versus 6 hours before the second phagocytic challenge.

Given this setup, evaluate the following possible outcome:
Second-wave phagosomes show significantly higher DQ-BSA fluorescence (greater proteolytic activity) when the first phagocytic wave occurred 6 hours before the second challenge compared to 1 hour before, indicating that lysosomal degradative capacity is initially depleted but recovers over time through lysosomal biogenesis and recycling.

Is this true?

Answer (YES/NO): NO